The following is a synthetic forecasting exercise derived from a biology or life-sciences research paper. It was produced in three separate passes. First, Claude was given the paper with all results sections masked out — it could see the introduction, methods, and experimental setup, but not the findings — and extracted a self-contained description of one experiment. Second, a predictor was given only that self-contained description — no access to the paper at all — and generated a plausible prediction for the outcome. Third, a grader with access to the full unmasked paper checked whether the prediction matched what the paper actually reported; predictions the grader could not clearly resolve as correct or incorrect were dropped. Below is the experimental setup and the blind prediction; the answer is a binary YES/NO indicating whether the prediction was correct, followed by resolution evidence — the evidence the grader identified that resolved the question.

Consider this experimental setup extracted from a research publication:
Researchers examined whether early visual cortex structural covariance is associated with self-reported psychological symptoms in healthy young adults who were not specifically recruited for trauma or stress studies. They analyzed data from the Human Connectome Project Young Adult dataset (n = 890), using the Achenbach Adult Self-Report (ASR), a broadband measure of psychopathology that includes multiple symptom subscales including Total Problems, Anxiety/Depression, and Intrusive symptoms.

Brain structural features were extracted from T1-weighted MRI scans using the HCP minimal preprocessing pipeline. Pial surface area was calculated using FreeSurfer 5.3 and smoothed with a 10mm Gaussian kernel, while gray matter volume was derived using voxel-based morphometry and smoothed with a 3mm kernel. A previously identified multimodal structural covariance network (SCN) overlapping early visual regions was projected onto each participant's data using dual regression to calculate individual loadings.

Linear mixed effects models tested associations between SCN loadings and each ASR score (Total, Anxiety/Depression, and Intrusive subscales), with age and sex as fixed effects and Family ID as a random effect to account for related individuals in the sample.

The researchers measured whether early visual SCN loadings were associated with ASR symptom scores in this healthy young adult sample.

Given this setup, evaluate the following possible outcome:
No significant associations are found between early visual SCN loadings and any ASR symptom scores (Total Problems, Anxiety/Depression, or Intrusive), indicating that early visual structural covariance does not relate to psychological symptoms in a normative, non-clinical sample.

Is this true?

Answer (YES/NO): YES